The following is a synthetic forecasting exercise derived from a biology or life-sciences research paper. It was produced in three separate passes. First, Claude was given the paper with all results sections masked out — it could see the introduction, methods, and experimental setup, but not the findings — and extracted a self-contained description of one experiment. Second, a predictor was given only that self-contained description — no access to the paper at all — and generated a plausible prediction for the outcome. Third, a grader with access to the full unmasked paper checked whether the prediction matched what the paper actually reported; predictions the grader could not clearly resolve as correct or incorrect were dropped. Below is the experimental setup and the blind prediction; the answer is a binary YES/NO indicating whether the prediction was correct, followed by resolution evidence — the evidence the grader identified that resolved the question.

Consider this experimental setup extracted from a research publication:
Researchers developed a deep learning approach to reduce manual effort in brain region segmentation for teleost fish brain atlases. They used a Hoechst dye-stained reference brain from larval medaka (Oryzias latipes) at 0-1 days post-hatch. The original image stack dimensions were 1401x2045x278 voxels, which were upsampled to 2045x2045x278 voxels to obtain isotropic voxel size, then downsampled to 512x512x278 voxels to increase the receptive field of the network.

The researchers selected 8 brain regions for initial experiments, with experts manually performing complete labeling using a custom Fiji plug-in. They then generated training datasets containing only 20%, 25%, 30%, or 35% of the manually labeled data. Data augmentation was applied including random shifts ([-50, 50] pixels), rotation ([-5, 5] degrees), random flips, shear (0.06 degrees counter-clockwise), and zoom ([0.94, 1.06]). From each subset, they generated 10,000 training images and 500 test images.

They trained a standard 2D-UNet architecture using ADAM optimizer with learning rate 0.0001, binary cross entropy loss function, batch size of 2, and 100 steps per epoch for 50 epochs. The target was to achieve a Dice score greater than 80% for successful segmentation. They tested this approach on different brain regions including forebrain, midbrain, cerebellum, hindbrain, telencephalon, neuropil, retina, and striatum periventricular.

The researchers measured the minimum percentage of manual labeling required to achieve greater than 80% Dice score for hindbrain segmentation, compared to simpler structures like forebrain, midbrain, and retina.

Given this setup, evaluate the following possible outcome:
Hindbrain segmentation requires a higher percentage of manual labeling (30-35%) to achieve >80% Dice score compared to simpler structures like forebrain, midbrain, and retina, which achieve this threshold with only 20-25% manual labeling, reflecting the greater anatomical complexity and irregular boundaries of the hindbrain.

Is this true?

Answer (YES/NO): YES